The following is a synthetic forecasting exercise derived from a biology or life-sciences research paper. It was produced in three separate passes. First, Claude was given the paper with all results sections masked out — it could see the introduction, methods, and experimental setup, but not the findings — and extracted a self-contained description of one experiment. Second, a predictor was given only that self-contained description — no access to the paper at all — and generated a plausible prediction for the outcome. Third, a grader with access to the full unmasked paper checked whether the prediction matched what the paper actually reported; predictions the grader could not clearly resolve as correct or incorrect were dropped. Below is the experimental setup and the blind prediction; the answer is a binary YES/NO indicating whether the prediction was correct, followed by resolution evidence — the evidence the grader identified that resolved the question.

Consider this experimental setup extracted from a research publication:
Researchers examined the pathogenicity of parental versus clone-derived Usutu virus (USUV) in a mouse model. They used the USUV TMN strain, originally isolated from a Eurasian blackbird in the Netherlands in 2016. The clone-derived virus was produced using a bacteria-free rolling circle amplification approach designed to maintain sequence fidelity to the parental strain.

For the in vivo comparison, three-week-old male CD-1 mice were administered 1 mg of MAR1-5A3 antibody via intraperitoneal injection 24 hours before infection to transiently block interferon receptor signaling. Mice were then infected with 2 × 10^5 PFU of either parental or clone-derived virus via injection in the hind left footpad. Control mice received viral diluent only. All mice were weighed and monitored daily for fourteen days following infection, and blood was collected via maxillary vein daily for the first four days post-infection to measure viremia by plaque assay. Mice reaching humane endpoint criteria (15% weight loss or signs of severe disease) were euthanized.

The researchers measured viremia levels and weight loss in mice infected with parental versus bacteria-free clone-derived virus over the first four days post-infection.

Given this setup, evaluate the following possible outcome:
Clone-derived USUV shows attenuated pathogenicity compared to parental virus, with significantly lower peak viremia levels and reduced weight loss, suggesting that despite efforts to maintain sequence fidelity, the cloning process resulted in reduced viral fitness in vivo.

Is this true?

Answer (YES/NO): NO